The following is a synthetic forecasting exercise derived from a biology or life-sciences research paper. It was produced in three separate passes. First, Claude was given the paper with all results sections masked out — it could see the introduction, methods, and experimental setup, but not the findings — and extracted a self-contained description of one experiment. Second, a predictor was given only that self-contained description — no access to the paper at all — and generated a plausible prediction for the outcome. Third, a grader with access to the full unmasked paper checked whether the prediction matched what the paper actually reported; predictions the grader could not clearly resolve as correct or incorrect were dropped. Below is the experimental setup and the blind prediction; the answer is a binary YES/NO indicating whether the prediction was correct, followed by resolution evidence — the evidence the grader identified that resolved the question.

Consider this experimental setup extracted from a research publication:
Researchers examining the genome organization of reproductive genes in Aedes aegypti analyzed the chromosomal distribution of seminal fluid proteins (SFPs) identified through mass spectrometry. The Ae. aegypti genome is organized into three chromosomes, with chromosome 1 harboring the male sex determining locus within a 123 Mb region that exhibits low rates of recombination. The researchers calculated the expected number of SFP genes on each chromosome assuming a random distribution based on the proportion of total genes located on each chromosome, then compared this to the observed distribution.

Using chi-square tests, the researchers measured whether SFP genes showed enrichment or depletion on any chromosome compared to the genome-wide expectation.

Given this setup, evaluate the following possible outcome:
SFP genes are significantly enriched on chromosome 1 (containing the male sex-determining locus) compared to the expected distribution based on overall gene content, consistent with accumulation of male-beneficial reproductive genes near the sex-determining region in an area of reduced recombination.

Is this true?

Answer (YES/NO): NO